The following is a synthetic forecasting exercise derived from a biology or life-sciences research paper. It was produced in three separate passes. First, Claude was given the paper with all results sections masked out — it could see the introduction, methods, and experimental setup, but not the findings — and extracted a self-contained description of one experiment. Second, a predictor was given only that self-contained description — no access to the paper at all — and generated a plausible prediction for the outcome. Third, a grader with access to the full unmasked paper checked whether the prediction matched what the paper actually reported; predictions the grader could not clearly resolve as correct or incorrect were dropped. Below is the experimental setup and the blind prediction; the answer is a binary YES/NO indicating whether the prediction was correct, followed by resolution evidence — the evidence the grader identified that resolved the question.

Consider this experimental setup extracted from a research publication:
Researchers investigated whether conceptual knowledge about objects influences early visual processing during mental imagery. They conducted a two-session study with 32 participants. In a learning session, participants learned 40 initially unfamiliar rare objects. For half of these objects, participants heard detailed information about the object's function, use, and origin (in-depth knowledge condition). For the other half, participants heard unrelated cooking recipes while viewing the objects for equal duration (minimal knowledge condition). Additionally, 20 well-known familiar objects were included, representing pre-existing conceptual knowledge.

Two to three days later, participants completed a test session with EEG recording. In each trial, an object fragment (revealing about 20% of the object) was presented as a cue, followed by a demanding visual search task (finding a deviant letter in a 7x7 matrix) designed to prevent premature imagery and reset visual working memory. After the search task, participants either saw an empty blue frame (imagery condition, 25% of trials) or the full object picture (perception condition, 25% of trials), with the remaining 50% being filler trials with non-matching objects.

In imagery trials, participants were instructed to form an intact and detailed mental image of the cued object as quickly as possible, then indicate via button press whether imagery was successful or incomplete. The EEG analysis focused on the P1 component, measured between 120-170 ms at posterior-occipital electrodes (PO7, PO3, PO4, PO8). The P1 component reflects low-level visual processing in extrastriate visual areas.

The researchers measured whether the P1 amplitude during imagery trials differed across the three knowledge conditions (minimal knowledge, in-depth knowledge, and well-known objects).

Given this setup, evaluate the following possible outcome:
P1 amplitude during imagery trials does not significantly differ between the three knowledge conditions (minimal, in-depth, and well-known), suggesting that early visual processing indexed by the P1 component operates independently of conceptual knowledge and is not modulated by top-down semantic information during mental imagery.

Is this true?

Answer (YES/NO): NO